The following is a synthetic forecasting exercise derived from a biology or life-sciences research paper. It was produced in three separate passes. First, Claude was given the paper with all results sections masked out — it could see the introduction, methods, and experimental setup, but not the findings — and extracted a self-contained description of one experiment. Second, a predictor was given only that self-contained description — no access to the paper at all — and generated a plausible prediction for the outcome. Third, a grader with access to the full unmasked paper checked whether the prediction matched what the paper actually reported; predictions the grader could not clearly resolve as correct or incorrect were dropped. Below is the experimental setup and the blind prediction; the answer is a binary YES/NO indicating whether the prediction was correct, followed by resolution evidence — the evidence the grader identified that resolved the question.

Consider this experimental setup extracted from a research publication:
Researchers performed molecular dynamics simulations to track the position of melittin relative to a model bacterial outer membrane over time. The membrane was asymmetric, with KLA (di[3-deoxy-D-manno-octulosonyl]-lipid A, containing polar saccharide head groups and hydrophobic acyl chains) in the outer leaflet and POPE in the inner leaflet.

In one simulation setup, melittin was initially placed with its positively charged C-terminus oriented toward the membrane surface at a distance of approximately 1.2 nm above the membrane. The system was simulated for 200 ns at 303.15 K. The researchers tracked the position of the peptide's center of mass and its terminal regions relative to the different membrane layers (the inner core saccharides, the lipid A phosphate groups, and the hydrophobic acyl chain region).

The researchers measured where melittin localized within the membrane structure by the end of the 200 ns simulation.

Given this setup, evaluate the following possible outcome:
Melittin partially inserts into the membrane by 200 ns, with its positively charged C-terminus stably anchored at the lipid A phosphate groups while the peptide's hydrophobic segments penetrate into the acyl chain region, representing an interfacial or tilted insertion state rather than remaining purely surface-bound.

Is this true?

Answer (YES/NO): NO